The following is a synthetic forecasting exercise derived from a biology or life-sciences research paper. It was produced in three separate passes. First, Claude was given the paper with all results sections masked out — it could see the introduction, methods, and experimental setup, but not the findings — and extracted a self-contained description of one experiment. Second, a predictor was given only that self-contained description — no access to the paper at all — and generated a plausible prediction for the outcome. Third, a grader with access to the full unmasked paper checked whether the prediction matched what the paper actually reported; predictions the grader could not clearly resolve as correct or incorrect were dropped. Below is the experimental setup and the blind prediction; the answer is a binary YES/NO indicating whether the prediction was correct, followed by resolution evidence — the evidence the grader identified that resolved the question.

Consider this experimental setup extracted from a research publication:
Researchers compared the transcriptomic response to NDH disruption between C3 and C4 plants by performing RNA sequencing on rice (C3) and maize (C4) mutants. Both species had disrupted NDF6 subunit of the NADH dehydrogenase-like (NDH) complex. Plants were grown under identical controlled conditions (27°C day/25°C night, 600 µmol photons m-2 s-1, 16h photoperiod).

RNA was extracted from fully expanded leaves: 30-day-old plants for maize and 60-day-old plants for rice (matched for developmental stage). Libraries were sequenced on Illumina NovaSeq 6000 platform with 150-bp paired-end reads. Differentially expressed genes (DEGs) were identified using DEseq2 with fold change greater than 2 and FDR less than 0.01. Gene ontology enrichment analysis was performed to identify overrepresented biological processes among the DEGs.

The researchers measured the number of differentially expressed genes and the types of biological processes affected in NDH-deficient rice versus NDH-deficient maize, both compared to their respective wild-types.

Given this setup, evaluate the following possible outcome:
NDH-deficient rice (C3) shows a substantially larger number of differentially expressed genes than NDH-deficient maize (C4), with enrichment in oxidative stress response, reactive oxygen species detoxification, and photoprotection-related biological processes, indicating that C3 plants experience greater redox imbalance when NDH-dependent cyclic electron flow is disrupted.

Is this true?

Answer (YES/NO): NO